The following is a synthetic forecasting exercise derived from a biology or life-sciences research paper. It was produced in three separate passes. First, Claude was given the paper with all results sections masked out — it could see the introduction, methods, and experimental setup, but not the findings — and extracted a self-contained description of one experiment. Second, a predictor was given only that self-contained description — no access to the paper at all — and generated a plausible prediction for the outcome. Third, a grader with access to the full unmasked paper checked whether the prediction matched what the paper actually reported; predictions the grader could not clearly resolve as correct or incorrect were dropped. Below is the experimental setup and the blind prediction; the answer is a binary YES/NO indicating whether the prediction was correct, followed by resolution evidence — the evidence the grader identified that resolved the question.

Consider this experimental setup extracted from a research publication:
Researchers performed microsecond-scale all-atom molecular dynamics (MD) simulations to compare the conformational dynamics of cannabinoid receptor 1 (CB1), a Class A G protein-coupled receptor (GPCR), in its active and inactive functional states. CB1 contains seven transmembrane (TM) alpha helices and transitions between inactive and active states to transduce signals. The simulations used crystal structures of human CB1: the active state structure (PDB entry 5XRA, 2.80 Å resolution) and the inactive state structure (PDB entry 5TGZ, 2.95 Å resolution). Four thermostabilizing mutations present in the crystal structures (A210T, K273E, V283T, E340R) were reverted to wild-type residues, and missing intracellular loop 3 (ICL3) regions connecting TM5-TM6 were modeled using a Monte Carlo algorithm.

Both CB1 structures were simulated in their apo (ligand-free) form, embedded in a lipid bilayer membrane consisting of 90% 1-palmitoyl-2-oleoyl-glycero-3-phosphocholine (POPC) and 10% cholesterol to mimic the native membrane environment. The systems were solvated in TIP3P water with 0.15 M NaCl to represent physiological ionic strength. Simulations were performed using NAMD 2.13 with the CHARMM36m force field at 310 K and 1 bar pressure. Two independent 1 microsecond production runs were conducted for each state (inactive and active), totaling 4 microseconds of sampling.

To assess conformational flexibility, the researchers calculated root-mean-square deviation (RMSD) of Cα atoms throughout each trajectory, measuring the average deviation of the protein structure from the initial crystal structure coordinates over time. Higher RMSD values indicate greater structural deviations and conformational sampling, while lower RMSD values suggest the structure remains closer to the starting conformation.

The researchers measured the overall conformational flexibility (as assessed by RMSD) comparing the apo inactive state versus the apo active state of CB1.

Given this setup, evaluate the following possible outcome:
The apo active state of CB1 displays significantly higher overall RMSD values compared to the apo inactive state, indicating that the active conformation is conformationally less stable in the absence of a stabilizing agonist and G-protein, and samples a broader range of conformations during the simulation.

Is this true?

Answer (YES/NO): NO